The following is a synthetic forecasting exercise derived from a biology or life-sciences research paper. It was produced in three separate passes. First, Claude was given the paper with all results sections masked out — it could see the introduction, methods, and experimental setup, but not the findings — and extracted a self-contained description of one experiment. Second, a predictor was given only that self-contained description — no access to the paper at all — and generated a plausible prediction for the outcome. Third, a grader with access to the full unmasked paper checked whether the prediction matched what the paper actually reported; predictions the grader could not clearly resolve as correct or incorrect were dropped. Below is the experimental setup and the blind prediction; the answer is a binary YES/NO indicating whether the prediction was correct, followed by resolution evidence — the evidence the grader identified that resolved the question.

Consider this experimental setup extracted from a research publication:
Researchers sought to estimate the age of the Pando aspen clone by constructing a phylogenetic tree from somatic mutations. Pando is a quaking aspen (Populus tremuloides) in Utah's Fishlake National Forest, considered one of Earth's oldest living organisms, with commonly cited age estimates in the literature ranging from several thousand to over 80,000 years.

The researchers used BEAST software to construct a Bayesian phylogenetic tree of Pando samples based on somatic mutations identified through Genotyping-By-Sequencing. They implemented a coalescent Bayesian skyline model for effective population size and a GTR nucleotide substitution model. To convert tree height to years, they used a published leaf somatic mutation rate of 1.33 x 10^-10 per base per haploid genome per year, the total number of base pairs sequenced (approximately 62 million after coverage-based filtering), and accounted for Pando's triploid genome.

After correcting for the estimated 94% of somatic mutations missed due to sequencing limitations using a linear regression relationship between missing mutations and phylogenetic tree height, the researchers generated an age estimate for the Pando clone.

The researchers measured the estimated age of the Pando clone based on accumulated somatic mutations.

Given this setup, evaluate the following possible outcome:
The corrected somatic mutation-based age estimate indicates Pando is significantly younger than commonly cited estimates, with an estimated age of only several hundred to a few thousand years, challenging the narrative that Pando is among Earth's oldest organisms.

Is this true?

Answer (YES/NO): NO